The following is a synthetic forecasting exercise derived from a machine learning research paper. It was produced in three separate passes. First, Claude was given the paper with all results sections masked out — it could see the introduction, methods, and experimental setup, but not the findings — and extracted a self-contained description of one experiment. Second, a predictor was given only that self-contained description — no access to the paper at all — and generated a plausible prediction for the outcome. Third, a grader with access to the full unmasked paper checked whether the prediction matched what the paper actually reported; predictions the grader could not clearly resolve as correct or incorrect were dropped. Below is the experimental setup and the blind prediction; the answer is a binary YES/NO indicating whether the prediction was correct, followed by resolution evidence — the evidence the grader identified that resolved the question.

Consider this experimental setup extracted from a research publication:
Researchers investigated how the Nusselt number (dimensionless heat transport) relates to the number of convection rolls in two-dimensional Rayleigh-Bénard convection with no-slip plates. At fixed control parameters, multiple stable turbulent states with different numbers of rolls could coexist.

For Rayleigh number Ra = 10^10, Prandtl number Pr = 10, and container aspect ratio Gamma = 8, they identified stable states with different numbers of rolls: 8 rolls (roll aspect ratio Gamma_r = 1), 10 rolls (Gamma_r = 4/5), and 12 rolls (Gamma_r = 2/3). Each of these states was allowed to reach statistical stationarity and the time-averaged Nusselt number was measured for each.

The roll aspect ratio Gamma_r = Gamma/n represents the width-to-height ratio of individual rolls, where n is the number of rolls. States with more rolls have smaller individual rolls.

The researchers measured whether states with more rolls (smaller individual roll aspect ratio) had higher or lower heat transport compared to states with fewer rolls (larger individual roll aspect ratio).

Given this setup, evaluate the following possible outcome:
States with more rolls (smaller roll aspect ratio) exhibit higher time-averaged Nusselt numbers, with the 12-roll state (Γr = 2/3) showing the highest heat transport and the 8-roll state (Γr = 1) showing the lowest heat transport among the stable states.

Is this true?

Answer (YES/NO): YES